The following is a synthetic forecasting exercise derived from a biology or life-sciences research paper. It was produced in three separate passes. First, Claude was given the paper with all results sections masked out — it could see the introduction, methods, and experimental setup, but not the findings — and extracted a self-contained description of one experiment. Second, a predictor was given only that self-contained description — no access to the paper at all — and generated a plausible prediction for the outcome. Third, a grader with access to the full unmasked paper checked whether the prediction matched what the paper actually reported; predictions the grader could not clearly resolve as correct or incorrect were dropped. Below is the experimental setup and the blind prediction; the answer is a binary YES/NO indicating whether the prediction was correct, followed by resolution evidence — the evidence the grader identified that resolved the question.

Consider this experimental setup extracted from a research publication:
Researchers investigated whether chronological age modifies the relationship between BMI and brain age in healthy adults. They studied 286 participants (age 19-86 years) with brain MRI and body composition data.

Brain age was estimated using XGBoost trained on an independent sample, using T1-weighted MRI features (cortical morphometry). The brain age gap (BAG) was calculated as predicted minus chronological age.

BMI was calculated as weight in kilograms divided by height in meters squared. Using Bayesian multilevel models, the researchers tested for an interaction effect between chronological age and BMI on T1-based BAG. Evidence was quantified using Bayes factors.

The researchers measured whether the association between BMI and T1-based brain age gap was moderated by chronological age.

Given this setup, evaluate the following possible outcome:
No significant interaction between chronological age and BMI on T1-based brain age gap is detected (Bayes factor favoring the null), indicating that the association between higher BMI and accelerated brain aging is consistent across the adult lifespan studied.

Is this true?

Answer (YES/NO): NO